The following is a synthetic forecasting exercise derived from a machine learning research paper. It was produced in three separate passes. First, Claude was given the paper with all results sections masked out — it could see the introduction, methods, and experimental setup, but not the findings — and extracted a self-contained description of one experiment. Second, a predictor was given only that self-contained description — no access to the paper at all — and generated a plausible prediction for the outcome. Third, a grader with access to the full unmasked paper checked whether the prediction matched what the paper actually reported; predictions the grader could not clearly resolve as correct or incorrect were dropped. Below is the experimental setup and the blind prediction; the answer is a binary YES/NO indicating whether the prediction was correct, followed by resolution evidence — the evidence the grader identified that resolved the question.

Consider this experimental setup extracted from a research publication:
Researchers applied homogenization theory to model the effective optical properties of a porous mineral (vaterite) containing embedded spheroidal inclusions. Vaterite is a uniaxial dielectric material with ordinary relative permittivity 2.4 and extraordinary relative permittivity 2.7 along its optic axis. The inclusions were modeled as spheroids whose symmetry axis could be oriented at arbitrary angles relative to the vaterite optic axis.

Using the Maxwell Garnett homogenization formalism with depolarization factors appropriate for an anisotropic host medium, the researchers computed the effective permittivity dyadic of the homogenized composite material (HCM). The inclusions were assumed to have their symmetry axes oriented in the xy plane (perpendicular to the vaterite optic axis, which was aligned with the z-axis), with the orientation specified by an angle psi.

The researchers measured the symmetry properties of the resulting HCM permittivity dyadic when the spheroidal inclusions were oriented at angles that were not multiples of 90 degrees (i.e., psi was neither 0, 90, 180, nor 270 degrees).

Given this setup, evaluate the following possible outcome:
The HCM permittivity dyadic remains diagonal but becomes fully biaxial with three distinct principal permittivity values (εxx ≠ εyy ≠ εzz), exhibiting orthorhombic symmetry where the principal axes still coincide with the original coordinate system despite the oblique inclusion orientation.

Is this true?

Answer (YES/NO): NO